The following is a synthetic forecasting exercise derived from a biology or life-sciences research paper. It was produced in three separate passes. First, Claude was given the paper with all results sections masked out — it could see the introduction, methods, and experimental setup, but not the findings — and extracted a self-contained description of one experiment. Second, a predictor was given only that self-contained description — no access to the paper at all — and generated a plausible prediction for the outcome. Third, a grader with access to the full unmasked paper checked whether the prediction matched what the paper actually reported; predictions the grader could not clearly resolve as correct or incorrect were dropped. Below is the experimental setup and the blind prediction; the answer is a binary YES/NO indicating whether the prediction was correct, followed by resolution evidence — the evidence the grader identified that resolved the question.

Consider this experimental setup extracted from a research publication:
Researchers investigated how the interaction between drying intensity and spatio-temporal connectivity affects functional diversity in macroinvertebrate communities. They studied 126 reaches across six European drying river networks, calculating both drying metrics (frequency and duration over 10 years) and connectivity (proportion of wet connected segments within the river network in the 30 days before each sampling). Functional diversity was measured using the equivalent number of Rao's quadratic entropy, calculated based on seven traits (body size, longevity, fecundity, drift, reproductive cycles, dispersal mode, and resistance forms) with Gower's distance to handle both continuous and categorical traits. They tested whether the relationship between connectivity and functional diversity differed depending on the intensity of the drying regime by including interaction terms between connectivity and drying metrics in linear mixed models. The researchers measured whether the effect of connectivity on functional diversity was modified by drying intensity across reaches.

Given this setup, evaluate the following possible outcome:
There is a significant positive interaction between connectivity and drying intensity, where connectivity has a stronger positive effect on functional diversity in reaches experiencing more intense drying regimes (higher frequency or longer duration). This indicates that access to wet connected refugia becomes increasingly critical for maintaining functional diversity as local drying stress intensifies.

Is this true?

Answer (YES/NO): NO